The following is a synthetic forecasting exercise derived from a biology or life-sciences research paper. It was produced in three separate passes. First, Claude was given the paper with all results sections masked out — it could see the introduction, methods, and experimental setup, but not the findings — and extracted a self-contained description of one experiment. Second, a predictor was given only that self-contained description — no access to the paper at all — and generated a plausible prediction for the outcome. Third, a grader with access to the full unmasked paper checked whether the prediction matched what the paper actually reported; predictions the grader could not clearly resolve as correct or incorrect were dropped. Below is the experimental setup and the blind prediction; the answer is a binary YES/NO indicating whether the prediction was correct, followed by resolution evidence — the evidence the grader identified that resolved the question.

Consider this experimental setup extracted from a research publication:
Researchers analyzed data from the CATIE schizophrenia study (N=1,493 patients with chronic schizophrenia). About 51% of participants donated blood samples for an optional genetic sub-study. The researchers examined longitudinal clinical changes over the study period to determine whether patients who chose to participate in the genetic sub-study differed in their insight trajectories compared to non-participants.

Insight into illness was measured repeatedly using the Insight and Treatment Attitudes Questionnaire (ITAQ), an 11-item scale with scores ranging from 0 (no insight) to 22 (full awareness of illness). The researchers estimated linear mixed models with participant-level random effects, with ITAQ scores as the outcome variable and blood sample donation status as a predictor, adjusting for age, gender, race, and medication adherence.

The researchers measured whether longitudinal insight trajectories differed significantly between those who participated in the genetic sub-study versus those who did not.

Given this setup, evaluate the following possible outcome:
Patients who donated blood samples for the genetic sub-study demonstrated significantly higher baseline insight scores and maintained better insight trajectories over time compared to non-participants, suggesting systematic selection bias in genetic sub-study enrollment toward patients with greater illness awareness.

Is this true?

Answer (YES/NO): NO